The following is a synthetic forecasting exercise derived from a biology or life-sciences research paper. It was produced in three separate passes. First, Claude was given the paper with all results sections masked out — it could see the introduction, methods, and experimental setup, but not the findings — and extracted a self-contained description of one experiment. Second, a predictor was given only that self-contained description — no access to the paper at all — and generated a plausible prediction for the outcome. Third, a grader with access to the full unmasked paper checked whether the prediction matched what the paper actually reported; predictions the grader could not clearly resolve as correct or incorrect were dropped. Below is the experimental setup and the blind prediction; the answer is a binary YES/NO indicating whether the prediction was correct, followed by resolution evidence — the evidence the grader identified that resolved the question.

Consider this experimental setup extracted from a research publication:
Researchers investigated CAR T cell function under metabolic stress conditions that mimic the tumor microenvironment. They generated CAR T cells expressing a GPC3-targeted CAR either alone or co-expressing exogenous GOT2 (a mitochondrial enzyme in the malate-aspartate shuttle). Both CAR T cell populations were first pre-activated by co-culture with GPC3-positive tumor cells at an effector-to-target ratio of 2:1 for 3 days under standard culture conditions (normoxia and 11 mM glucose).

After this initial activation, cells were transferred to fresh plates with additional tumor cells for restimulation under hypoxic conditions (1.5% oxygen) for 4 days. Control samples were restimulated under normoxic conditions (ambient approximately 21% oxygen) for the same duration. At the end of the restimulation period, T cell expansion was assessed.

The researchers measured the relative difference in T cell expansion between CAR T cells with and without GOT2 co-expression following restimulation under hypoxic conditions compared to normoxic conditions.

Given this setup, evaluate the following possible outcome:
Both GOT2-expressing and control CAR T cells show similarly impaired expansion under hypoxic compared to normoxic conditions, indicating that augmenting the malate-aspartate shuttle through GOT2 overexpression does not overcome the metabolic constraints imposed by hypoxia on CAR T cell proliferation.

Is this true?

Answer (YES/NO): NO